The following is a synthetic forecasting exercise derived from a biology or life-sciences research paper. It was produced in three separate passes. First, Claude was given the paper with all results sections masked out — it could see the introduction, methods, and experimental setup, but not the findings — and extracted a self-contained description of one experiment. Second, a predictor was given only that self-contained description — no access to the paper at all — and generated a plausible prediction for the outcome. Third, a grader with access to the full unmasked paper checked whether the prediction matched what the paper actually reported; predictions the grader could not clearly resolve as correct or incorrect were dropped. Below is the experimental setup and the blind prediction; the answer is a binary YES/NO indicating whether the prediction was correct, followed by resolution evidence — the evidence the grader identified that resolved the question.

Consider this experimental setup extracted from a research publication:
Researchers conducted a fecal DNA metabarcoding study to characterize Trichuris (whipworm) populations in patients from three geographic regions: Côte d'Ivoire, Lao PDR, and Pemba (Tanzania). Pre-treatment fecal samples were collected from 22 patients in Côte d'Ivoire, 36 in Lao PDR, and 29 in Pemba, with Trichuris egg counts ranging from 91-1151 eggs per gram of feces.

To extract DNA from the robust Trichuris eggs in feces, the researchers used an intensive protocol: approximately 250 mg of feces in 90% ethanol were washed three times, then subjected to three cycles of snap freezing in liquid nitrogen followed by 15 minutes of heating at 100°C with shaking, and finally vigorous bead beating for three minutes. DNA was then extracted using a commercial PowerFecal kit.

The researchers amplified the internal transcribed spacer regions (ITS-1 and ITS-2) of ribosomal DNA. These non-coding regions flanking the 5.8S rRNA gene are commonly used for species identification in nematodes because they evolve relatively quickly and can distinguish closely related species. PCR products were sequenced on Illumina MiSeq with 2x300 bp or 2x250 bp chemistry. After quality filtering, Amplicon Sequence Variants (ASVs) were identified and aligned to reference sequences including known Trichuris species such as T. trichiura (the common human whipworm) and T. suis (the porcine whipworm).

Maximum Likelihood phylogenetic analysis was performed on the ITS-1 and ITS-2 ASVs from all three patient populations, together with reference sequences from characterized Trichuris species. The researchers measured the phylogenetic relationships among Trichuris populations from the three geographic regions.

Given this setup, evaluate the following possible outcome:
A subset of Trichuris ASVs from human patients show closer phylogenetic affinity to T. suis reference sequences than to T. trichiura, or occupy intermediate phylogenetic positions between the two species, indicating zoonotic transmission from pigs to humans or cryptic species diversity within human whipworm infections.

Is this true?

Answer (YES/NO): YES